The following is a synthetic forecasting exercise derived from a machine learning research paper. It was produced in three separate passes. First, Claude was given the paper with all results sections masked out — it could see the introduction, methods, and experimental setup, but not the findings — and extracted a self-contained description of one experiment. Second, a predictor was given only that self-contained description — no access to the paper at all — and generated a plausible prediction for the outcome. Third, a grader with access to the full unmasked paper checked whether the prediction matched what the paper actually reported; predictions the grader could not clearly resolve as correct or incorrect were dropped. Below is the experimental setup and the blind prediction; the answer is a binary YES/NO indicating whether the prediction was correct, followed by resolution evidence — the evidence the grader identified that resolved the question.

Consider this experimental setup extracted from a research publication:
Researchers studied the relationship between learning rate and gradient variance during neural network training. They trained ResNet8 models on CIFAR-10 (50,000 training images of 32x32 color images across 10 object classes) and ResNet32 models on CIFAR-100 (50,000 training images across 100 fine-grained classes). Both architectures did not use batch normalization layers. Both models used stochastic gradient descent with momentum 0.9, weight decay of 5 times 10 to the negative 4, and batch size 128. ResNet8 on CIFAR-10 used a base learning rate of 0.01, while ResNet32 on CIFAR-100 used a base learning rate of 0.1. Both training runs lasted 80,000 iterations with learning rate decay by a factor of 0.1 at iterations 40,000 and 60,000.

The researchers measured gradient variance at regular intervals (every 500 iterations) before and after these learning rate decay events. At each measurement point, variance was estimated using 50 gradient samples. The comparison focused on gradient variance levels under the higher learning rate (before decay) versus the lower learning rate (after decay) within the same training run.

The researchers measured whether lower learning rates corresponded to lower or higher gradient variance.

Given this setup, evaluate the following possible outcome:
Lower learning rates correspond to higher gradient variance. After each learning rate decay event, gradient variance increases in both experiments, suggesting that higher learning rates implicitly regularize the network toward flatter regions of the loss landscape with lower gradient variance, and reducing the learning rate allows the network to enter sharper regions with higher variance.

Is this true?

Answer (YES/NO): YES